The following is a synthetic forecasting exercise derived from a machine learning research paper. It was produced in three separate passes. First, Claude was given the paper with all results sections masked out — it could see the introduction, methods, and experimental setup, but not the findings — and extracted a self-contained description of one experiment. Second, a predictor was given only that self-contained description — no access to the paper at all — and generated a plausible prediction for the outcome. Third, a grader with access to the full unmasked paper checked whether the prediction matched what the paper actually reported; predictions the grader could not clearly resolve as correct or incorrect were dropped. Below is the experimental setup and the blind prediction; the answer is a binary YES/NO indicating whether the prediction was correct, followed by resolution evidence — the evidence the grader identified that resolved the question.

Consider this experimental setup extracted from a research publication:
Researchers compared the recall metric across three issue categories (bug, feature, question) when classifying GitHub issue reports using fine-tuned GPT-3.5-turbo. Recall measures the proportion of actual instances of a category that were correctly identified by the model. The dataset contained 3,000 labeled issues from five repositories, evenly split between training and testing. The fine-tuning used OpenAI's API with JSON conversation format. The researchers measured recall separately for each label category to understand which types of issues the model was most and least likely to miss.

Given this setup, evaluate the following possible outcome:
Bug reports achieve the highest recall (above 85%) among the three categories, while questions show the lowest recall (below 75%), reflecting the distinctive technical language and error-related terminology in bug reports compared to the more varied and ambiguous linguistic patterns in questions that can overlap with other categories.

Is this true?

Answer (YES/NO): NO